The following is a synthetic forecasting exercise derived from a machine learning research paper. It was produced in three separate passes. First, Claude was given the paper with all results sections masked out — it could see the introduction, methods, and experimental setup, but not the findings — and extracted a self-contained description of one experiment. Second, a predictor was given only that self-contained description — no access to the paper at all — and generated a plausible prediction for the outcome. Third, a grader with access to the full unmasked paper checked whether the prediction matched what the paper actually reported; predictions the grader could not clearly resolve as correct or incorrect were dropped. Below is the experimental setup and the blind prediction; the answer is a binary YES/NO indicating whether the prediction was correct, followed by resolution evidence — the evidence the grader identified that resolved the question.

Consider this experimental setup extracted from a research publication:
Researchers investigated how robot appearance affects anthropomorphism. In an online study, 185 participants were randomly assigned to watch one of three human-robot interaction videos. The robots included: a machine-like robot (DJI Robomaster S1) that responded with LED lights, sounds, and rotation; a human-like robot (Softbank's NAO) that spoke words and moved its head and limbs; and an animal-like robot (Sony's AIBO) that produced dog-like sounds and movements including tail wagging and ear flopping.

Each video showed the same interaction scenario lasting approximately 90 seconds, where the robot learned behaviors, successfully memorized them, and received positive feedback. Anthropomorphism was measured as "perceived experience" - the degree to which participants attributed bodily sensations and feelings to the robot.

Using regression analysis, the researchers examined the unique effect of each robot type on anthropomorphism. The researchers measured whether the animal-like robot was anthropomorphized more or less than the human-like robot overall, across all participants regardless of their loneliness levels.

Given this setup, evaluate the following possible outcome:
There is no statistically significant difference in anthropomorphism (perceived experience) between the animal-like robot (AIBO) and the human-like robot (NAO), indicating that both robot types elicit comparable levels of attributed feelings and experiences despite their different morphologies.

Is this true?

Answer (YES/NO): NO